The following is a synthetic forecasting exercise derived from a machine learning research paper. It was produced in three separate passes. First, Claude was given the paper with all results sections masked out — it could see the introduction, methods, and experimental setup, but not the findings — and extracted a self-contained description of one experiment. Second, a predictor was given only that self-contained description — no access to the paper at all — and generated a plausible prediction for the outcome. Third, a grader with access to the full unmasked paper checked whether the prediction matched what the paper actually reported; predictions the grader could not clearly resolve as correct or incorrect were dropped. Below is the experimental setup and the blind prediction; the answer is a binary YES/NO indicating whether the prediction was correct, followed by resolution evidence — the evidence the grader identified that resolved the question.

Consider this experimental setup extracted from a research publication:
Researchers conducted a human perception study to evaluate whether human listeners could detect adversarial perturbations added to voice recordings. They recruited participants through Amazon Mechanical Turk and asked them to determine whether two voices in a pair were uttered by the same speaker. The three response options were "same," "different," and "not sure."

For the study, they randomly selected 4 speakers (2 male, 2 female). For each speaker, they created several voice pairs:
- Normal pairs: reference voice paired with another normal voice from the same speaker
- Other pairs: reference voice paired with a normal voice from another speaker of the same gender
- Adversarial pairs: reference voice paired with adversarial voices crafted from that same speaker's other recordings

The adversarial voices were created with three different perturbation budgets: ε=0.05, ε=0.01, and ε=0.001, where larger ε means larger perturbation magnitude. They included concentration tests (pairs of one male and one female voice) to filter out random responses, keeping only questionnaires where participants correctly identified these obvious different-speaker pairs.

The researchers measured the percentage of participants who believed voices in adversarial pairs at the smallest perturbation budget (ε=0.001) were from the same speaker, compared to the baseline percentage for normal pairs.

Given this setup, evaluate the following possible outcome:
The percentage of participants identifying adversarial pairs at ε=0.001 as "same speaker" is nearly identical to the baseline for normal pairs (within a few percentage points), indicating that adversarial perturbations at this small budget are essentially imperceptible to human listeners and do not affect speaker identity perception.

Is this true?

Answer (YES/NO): YES